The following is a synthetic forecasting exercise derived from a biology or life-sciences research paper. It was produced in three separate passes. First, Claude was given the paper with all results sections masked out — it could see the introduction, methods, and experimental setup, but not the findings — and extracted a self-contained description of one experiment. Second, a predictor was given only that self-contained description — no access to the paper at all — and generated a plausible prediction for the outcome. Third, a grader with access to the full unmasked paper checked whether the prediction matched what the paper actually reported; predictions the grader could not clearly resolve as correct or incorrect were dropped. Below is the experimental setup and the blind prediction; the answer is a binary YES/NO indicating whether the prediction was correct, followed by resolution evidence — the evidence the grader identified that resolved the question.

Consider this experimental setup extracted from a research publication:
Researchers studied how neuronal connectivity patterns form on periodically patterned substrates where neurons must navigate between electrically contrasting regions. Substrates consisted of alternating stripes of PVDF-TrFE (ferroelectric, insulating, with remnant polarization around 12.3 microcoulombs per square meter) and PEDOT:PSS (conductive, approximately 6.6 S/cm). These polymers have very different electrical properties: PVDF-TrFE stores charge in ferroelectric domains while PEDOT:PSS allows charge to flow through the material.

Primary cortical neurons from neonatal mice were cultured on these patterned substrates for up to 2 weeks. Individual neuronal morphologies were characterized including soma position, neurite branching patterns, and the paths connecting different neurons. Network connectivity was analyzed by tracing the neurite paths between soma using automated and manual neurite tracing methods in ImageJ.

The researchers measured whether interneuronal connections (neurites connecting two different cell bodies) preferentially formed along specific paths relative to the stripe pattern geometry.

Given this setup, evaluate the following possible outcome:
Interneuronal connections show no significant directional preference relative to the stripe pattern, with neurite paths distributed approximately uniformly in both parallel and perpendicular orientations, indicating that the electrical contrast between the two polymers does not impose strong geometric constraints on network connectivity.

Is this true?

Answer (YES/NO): NO